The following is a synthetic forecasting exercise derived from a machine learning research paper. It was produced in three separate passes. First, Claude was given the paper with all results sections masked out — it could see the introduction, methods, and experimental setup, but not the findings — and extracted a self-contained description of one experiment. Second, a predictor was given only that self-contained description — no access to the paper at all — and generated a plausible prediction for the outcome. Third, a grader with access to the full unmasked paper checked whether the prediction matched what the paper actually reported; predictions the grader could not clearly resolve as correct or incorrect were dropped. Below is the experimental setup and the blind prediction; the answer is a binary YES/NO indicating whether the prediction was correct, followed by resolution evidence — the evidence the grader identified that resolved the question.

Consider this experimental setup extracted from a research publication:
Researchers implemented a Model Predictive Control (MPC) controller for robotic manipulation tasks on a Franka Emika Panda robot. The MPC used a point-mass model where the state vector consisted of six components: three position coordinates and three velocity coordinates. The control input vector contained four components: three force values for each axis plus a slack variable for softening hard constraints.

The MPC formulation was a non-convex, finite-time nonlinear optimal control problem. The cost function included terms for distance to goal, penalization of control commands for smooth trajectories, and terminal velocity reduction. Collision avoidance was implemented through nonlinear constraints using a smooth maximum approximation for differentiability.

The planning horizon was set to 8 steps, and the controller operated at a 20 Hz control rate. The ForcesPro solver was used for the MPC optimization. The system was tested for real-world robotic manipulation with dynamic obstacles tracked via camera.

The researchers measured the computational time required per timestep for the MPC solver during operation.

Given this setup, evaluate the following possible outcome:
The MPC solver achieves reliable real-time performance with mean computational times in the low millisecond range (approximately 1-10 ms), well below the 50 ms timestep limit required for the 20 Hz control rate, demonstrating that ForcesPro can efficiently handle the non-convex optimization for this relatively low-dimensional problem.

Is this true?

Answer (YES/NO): YES